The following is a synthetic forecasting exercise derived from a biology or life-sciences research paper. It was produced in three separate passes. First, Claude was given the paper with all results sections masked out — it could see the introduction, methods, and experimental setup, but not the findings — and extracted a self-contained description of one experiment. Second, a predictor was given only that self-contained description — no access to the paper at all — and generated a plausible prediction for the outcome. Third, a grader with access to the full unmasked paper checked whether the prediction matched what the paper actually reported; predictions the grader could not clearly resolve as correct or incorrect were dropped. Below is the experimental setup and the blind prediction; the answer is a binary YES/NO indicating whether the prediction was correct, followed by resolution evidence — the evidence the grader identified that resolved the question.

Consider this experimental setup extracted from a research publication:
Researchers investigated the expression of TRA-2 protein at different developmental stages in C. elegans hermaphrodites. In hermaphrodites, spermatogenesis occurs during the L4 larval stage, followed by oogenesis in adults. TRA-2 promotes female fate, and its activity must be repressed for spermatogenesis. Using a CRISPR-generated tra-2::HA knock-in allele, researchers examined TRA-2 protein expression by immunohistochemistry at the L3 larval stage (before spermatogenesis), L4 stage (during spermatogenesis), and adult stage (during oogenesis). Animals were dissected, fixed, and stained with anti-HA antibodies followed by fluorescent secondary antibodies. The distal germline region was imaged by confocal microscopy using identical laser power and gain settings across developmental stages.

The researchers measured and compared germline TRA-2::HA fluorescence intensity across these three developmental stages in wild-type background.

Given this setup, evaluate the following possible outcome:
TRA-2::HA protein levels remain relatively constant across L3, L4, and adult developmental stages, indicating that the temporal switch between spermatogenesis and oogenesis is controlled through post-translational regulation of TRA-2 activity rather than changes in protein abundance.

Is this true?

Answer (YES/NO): NO